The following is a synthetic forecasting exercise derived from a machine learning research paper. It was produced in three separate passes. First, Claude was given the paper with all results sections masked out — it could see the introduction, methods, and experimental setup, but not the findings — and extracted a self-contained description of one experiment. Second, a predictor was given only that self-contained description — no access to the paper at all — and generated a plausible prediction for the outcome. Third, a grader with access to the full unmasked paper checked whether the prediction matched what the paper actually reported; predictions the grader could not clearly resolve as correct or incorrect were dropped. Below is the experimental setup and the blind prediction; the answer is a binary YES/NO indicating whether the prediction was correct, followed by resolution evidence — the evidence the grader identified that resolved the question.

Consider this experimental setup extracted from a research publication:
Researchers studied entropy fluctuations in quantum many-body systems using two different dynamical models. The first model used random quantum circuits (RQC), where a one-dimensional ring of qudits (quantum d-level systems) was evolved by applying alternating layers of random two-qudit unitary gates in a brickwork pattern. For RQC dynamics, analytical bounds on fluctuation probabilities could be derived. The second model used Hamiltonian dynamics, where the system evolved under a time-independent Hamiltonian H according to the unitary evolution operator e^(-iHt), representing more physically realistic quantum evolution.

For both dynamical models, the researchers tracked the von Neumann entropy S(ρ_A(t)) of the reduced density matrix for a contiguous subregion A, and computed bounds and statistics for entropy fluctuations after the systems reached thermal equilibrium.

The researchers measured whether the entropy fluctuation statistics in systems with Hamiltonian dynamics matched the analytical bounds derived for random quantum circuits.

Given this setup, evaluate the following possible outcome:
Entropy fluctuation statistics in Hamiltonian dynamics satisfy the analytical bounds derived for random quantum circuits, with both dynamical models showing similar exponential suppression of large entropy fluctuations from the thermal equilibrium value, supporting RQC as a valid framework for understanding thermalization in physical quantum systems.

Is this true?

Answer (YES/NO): YES